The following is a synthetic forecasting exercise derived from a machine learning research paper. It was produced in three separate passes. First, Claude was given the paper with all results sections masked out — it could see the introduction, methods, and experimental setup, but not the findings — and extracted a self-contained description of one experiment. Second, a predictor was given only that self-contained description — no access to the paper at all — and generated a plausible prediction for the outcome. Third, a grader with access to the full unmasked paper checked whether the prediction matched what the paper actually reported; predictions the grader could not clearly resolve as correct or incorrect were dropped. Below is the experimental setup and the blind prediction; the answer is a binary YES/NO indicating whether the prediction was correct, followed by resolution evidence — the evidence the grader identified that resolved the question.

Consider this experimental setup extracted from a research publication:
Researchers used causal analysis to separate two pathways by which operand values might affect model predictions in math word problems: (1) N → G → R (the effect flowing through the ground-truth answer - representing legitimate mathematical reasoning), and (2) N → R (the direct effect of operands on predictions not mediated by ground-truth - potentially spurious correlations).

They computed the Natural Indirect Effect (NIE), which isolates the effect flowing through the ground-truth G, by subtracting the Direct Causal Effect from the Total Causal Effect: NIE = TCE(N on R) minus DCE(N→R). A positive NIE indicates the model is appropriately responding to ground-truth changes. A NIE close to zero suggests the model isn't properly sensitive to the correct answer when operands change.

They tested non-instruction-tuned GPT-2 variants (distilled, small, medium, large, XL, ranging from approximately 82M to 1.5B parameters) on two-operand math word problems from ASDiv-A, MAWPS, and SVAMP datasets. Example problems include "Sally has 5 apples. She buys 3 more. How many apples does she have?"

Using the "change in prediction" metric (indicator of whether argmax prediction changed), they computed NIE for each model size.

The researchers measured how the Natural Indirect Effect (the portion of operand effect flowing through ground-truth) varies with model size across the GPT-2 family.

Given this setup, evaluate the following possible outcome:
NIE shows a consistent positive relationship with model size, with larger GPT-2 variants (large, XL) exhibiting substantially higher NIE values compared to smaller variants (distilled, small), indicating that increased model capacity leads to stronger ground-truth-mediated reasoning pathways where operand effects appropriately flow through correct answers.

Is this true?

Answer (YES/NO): NO